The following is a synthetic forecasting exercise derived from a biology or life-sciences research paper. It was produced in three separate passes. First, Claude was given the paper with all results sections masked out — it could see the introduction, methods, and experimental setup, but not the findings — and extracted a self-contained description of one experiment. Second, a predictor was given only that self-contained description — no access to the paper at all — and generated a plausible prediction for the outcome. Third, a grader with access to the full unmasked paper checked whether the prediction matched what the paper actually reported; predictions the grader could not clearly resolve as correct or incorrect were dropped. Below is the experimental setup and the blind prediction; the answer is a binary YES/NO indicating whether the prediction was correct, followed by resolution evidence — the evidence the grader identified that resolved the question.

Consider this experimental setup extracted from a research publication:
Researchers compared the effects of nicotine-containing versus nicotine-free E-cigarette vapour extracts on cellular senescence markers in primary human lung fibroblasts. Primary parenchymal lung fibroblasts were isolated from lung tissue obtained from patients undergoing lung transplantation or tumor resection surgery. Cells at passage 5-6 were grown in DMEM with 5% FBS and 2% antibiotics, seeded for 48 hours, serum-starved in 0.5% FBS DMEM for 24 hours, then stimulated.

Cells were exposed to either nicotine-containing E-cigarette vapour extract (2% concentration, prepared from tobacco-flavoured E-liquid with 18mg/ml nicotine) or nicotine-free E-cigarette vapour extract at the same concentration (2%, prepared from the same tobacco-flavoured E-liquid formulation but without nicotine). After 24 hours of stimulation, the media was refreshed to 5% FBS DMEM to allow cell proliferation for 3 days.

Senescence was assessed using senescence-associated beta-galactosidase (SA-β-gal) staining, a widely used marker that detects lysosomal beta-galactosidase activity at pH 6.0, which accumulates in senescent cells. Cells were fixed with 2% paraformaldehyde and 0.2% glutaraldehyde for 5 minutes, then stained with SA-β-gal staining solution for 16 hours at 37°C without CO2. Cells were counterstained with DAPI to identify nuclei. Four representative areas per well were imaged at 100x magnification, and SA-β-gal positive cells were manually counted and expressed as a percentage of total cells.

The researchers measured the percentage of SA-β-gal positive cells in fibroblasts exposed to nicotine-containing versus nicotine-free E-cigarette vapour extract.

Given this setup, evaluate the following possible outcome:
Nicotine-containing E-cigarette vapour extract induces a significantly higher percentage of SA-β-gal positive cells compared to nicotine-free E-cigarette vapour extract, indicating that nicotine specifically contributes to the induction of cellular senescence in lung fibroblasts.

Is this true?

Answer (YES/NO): NO